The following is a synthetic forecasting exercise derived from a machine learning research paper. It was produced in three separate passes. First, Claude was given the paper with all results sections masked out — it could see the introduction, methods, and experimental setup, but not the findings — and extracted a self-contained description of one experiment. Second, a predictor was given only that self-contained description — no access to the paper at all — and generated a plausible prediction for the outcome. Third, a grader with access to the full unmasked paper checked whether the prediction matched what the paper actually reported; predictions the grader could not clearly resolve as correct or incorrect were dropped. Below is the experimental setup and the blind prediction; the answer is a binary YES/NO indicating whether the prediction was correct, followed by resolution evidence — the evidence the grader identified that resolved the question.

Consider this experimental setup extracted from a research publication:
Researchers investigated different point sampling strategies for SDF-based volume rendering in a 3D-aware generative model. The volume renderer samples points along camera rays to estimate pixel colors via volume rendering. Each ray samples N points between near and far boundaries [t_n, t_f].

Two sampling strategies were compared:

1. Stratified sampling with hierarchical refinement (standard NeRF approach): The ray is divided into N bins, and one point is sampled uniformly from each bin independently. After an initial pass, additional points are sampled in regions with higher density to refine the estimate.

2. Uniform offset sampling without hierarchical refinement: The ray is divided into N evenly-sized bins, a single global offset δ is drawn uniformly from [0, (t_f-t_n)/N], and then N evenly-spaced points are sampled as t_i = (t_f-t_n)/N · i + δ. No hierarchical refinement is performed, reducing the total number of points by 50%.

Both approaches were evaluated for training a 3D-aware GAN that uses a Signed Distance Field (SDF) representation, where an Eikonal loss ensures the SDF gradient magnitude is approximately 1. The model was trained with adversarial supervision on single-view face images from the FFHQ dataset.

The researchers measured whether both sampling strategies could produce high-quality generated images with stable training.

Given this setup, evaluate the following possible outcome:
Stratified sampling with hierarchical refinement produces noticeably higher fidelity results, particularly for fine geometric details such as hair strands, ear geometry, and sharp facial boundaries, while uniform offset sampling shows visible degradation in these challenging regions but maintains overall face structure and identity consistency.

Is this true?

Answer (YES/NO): NO